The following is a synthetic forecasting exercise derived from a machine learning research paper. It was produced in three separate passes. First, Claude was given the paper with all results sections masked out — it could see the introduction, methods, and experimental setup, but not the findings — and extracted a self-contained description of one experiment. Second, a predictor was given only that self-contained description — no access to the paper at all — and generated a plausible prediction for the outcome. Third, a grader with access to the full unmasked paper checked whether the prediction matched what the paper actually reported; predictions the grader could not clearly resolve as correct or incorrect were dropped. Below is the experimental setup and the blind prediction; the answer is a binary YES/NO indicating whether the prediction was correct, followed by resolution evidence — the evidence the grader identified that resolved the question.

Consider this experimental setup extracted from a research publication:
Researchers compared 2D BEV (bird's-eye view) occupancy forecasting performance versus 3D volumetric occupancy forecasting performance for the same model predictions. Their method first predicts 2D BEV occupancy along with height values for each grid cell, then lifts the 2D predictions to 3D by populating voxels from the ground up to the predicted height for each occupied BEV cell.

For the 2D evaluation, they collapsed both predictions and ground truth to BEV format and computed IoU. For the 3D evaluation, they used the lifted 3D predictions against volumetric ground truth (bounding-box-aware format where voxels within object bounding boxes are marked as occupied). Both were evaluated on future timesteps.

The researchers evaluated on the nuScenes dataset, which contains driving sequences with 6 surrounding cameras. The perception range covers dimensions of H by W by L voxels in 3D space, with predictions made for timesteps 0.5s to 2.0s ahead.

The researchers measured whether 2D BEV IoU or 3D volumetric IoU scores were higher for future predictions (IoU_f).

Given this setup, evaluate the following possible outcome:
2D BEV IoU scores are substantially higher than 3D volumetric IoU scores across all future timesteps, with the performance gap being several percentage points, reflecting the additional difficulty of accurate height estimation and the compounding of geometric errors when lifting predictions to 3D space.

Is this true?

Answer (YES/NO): YES